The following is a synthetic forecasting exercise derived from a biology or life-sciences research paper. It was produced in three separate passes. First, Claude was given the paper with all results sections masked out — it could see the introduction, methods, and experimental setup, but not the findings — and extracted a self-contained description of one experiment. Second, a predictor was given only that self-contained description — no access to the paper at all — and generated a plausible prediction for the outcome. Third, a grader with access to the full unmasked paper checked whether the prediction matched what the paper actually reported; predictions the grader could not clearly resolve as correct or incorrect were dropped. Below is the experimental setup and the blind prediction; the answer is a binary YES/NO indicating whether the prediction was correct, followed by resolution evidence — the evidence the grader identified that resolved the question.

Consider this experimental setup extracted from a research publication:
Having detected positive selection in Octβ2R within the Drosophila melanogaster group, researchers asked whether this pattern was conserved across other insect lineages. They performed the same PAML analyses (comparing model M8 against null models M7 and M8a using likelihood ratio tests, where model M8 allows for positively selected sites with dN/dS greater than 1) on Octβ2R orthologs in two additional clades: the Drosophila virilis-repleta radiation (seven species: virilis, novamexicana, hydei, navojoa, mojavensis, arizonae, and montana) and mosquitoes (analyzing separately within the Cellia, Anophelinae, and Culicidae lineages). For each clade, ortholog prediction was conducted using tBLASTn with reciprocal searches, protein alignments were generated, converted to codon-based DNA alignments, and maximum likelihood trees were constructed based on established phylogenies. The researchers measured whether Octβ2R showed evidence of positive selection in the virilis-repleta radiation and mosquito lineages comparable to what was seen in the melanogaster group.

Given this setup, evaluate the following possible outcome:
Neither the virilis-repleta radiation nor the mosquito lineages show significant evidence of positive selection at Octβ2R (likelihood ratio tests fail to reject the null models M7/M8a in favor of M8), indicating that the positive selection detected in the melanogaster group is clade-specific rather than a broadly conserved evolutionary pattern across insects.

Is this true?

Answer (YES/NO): YES